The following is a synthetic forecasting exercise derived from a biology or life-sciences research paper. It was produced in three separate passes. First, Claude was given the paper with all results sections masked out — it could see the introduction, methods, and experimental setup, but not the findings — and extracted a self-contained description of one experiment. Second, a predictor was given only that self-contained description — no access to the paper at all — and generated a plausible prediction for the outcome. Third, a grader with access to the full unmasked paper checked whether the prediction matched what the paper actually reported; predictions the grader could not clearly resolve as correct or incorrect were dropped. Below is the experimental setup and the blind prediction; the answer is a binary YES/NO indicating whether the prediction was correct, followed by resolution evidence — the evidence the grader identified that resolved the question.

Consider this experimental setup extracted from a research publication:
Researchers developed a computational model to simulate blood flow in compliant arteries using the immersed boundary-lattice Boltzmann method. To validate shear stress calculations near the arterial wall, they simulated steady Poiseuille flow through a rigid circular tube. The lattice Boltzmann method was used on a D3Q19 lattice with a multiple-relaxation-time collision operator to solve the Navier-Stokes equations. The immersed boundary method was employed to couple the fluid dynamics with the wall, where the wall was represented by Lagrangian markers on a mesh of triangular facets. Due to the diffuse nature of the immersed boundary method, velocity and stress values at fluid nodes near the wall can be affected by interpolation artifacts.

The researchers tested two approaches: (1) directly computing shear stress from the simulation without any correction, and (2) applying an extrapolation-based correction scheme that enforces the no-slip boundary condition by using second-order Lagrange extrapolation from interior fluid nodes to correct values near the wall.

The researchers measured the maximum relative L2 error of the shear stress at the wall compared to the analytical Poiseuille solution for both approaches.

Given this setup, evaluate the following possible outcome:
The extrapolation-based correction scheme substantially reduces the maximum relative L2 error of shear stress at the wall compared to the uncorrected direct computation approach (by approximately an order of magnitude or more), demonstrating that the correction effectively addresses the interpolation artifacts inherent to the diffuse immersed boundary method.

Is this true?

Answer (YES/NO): YES